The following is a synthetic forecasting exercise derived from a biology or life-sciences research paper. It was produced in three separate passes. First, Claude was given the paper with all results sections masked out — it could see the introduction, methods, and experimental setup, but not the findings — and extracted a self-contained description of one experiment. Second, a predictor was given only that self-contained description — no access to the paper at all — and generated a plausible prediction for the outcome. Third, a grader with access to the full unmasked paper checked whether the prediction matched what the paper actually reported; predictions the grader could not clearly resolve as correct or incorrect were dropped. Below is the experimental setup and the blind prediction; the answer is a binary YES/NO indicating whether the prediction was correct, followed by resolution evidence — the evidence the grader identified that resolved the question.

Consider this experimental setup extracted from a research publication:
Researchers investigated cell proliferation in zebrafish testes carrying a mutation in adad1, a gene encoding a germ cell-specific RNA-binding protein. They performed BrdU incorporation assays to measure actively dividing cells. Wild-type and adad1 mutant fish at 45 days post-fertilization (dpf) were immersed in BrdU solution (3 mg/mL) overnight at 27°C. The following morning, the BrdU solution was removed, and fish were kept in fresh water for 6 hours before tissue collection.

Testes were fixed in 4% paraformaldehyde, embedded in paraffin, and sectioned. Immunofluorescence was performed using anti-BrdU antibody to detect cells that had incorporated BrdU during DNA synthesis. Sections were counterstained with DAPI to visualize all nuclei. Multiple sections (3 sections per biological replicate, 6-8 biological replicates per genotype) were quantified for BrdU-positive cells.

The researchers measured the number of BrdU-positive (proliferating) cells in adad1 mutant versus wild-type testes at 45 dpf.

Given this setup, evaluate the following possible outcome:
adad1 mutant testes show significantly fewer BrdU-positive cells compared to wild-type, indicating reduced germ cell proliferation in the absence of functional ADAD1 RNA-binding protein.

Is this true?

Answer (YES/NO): NO